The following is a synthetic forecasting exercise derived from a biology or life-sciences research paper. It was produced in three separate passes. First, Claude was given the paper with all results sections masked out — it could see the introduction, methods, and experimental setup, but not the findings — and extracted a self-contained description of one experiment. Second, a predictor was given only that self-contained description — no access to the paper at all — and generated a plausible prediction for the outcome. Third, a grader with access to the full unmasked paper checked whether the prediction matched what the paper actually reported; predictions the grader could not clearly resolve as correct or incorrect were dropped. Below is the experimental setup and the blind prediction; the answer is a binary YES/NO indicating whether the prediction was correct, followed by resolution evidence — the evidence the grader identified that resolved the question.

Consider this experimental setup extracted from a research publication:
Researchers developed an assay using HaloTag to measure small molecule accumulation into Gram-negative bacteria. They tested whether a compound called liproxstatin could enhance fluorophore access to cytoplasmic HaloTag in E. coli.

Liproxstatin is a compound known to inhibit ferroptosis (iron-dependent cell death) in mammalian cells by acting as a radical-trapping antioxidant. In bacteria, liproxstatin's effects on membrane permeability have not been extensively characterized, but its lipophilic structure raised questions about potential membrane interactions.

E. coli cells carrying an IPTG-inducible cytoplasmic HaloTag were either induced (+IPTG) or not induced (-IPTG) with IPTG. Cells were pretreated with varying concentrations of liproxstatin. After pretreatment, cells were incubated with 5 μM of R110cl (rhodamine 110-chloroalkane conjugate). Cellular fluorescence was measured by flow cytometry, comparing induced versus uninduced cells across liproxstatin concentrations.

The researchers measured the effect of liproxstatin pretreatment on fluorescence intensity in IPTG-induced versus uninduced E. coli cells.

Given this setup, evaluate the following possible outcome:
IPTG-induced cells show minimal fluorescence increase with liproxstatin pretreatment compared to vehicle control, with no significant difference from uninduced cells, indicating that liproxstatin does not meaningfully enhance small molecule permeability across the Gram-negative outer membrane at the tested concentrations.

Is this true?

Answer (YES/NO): NO